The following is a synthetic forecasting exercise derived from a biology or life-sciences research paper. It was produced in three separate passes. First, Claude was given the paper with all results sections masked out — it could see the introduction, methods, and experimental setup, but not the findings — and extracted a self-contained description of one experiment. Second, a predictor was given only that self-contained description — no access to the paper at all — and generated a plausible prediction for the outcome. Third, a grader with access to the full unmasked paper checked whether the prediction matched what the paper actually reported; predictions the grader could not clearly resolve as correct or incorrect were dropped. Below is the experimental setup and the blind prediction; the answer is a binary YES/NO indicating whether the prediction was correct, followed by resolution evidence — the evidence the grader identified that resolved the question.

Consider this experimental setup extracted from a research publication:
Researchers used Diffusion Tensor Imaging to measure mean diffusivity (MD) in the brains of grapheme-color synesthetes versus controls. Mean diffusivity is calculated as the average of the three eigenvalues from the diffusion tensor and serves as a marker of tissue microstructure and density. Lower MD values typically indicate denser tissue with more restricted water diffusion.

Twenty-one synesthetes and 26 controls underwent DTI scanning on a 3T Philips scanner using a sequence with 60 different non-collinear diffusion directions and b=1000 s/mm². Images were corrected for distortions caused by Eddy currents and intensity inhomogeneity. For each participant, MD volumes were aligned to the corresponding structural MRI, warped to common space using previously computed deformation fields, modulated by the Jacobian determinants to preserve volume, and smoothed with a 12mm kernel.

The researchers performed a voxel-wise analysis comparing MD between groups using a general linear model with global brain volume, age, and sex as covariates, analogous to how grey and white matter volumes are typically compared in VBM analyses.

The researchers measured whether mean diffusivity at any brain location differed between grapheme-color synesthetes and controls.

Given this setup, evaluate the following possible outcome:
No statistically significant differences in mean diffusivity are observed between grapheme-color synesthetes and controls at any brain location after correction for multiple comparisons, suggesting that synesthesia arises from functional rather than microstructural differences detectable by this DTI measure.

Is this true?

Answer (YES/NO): YES